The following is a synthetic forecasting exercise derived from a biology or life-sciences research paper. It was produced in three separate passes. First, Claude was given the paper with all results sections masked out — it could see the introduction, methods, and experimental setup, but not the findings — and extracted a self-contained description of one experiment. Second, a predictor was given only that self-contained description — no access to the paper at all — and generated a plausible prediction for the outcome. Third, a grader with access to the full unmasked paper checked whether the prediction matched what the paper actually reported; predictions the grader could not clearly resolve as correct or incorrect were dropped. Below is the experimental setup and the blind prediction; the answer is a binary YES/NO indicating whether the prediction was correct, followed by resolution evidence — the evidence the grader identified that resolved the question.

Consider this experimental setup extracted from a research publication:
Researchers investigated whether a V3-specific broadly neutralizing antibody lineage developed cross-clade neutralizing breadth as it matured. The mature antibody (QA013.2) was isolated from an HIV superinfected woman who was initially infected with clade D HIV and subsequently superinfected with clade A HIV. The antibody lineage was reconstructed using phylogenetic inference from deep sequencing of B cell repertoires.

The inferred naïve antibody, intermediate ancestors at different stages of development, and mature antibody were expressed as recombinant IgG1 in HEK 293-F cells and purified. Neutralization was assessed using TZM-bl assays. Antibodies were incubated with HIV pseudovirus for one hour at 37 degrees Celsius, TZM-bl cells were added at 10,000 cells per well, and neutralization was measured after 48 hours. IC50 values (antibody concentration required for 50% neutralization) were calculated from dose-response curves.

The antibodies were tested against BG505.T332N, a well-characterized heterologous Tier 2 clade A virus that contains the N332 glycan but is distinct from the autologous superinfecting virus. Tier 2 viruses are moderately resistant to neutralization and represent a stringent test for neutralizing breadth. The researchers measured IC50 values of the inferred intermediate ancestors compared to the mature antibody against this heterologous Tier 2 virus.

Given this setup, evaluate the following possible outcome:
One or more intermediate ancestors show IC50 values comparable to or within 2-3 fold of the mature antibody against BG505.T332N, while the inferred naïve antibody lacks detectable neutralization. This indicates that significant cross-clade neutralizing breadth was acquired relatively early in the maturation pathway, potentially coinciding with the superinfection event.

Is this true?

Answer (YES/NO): NO